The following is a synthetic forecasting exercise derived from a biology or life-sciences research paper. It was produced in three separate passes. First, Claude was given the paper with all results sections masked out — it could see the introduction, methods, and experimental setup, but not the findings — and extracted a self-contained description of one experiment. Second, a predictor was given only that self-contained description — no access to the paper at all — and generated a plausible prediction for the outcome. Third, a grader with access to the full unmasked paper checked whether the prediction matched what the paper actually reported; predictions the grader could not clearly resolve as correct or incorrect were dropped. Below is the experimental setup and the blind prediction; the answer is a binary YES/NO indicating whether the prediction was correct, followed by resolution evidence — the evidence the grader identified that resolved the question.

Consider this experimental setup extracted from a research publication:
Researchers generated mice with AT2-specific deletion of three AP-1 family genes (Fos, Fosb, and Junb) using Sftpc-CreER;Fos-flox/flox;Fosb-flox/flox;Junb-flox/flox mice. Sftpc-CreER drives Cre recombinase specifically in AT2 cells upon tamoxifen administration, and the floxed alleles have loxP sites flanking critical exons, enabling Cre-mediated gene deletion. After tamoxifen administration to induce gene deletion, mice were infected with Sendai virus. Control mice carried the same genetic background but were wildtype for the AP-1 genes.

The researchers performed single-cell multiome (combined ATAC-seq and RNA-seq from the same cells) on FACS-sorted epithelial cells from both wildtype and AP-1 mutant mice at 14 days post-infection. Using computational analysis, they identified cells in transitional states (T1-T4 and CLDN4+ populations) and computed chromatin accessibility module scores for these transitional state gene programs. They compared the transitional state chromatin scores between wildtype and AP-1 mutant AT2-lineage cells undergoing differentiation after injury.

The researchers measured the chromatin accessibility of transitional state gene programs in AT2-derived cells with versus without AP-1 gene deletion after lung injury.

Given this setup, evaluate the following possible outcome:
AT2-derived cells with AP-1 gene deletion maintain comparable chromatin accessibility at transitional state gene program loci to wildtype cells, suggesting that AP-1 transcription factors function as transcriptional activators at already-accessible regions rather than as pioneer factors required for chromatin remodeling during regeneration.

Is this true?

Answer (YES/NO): NO